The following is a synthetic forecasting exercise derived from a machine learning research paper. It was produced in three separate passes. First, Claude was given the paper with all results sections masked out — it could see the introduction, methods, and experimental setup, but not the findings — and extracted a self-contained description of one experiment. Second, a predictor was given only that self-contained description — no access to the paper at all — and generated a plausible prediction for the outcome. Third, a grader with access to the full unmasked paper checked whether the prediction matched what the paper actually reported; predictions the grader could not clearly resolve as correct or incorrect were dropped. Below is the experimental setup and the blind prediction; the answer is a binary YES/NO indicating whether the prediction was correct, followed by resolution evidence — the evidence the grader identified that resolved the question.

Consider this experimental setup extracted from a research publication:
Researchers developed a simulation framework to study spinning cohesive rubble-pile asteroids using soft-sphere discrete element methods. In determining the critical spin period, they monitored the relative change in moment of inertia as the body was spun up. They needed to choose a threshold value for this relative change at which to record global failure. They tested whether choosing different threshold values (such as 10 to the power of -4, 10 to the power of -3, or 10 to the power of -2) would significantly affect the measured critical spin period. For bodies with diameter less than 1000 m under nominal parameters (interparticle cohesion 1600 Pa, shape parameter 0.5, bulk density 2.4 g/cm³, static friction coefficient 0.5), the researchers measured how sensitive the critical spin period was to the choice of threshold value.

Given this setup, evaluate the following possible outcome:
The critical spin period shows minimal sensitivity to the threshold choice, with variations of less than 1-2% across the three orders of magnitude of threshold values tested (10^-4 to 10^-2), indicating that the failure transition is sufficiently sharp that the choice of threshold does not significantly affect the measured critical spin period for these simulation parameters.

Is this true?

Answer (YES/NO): YES